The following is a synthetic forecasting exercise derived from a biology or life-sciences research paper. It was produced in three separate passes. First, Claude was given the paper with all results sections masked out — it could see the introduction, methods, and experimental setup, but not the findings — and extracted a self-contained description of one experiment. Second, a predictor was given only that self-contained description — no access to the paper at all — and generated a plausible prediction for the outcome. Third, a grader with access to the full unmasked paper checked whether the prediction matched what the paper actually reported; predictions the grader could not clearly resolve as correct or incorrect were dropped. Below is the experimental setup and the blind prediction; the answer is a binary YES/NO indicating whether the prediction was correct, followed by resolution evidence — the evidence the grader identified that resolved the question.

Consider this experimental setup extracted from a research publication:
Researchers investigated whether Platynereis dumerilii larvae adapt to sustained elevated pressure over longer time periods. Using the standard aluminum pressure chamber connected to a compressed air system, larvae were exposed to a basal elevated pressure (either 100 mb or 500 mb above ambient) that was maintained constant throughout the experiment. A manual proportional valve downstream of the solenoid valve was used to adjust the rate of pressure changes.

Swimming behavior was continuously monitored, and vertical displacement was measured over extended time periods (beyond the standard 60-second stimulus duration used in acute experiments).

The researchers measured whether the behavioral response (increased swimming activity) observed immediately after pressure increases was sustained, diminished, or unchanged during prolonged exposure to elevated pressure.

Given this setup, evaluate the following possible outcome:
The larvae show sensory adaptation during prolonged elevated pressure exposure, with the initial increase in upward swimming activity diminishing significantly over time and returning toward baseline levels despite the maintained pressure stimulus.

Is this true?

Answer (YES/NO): YES